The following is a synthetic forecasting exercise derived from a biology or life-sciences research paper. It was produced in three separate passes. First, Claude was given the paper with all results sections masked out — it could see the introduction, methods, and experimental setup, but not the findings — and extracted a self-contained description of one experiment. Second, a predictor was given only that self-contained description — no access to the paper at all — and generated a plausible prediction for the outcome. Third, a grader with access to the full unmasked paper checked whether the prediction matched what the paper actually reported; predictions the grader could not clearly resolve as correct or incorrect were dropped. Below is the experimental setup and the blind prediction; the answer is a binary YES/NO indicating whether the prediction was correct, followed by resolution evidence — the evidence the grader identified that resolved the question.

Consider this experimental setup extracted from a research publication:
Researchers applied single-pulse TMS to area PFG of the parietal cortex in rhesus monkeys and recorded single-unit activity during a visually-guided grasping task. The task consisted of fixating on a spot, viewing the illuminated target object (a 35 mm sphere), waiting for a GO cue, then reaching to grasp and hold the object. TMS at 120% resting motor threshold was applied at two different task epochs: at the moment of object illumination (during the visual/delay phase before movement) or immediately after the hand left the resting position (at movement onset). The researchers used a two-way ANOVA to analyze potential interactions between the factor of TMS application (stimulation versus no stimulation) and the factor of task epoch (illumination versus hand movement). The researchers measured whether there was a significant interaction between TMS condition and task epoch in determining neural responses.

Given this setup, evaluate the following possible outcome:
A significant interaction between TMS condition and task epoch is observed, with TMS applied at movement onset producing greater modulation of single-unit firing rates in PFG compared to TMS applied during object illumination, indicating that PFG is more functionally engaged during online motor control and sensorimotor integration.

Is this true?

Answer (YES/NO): NO